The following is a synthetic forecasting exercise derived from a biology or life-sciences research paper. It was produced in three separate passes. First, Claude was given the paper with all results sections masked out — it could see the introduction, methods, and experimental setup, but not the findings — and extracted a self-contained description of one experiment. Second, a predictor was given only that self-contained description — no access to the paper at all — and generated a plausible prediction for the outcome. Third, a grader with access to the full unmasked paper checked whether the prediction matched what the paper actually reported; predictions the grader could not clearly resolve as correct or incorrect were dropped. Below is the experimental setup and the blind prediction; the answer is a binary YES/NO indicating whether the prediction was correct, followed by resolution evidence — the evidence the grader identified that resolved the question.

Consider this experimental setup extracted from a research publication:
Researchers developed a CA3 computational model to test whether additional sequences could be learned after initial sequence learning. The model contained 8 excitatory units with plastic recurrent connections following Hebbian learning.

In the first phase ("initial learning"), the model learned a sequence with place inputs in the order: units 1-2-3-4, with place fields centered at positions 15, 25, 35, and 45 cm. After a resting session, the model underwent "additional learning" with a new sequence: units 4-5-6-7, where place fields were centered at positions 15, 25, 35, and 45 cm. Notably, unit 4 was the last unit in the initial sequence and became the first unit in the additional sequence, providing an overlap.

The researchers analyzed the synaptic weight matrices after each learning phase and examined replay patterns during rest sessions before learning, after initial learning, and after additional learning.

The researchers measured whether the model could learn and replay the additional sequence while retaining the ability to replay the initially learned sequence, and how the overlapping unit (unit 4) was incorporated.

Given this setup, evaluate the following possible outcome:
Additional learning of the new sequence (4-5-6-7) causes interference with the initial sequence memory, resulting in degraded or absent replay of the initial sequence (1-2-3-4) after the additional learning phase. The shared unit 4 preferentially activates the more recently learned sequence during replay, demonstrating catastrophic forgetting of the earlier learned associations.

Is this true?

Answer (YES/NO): NO